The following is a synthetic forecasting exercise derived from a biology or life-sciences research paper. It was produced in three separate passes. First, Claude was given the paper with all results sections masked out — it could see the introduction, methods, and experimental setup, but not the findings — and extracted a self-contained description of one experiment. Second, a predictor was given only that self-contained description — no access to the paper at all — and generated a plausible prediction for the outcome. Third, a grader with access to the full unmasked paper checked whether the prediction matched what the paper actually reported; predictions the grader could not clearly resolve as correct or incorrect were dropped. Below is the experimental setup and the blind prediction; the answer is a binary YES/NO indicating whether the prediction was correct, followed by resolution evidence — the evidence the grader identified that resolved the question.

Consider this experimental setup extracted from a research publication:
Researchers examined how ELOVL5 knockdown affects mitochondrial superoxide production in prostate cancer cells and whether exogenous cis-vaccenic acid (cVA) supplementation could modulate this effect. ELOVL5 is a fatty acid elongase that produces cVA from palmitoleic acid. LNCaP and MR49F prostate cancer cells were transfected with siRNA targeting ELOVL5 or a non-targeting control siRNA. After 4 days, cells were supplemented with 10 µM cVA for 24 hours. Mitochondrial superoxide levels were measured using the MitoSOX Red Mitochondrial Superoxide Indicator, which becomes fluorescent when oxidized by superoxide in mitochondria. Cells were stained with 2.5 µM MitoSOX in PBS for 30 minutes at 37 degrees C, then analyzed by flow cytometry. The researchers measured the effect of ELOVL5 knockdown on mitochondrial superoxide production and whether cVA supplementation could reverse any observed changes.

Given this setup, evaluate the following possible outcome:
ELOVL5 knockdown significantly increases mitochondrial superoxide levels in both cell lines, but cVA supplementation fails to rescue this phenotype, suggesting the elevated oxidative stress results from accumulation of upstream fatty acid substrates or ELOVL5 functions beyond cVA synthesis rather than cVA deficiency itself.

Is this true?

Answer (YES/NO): NO